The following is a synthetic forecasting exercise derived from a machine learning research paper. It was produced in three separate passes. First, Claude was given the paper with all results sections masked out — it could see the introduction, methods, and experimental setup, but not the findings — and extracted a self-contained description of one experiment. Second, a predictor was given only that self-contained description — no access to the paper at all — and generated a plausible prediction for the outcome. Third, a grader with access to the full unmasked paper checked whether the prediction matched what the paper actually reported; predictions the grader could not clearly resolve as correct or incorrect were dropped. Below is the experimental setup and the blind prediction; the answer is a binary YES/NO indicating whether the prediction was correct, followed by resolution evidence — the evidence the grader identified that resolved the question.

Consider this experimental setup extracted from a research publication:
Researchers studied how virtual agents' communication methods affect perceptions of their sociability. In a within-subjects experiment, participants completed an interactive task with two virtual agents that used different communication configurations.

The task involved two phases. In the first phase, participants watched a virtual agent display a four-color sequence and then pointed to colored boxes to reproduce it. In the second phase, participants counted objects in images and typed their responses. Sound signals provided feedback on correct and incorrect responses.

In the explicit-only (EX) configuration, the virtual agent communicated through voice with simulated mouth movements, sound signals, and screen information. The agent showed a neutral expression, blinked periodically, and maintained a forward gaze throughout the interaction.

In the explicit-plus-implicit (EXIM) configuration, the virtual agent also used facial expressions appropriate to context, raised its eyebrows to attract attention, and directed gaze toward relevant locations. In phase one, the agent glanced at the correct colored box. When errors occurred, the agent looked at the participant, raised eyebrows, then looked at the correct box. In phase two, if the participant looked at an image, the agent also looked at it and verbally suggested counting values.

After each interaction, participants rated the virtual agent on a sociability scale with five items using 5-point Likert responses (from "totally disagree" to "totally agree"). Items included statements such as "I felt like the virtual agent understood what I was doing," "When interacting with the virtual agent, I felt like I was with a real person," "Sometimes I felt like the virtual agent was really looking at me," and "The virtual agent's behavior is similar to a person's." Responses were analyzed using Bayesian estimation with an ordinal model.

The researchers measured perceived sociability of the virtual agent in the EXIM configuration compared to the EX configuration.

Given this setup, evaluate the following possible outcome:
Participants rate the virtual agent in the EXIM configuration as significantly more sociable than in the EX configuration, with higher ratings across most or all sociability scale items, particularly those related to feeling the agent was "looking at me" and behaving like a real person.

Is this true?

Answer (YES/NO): NO